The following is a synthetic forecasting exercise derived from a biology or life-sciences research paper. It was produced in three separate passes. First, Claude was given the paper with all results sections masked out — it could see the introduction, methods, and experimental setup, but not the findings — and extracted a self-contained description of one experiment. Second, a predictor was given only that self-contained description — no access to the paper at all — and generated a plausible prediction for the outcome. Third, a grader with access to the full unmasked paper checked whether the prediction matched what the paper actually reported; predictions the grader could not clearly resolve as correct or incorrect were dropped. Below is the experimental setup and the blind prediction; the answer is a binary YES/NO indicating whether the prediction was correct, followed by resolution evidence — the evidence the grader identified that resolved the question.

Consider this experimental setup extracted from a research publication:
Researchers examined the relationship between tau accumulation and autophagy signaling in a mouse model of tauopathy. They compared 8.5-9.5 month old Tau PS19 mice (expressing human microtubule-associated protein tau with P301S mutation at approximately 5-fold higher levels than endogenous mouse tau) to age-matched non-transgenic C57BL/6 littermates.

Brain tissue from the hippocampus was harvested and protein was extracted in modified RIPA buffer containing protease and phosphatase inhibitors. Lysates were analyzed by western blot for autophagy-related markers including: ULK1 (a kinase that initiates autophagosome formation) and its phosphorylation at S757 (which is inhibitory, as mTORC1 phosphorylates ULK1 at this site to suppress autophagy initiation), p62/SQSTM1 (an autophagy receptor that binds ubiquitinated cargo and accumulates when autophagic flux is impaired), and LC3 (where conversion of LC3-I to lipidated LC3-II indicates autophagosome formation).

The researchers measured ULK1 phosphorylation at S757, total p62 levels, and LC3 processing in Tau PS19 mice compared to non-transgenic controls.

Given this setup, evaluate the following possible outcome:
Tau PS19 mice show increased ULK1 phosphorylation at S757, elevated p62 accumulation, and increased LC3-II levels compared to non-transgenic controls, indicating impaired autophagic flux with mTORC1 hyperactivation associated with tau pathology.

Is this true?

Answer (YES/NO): NO